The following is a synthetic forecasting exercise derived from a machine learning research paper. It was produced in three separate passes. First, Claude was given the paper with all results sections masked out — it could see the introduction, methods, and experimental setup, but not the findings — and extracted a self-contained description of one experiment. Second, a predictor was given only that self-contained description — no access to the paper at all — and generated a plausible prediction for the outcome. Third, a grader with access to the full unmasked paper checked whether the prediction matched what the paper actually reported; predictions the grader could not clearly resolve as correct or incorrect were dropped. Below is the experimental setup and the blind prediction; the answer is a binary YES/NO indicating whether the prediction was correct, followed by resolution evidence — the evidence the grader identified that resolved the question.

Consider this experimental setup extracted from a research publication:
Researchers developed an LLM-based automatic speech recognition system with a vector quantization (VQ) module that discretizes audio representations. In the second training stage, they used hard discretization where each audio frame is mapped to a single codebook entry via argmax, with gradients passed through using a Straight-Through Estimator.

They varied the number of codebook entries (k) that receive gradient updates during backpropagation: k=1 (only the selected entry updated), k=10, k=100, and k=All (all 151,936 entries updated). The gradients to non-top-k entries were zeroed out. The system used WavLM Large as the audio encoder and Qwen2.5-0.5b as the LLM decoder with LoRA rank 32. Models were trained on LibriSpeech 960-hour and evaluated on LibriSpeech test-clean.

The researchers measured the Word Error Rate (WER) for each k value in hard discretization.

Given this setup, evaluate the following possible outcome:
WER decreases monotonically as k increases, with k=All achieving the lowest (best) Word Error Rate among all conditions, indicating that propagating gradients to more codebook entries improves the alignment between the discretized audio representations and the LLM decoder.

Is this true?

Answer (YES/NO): NO